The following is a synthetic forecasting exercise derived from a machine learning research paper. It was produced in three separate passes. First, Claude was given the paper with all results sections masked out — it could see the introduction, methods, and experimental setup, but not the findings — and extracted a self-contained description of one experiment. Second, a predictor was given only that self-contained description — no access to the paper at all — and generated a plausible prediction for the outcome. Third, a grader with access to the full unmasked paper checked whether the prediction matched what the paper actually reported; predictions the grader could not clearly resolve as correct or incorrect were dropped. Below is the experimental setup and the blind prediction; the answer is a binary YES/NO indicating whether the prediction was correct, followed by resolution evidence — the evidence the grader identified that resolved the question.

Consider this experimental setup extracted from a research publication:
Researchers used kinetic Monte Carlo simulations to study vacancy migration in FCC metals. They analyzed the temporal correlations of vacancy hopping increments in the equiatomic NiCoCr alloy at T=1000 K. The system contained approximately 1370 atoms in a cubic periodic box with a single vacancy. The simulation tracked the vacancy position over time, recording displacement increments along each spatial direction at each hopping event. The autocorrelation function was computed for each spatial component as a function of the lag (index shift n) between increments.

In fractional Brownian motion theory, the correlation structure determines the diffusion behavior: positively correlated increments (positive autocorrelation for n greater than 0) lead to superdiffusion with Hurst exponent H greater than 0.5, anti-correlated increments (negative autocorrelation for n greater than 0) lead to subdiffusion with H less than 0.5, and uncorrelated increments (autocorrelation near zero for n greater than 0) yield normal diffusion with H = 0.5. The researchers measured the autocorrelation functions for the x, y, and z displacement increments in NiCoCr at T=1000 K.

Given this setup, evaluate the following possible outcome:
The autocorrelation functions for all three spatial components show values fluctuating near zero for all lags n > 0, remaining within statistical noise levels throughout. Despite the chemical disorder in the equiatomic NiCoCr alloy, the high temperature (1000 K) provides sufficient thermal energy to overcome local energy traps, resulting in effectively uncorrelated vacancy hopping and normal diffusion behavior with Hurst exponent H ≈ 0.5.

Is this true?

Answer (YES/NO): NO